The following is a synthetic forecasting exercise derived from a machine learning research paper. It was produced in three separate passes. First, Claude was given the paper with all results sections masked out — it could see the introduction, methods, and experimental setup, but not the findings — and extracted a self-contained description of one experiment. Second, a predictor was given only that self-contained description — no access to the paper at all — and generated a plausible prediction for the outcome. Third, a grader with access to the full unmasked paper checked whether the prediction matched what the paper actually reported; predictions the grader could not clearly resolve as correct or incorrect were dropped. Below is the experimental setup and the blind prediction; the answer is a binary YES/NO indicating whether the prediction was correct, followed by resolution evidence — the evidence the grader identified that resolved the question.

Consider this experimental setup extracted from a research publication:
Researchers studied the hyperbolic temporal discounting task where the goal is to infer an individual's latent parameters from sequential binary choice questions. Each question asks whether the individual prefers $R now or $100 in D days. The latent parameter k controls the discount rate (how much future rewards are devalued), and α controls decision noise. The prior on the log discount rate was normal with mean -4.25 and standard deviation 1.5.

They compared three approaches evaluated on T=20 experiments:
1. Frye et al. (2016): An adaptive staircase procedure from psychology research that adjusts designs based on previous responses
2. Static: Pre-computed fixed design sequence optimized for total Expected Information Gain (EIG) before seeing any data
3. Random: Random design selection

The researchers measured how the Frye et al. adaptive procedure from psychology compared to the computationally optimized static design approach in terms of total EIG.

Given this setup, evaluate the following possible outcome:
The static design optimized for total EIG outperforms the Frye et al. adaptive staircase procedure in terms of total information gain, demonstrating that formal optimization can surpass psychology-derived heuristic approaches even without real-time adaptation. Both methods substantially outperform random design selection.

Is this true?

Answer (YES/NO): NO